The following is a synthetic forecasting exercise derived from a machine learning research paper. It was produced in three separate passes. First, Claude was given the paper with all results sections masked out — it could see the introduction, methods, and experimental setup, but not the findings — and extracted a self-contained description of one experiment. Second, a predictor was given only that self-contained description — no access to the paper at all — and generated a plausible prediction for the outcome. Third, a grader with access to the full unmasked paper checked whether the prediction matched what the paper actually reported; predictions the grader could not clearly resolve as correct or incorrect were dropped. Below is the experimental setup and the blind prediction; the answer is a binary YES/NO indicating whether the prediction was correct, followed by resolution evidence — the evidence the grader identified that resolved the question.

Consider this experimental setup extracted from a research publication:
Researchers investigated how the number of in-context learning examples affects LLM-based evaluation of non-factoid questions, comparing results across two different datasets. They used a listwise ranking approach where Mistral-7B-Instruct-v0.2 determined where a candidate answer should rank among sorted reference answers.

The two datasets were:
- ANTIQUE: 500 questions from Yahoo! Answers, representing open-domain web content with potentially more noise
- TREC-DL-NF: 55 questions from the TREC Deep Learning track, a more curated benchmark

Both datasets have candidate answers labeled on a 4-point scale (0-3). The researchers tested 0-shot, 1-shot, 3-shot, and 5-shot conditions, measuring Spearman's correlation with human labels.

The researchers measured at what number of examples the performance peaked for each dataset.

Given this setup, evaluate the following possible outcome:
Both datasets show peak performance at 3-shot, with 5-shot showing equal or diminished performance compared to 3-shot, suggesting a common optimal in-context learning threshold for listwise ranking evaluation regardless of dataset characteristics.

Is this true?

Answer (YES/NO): NO